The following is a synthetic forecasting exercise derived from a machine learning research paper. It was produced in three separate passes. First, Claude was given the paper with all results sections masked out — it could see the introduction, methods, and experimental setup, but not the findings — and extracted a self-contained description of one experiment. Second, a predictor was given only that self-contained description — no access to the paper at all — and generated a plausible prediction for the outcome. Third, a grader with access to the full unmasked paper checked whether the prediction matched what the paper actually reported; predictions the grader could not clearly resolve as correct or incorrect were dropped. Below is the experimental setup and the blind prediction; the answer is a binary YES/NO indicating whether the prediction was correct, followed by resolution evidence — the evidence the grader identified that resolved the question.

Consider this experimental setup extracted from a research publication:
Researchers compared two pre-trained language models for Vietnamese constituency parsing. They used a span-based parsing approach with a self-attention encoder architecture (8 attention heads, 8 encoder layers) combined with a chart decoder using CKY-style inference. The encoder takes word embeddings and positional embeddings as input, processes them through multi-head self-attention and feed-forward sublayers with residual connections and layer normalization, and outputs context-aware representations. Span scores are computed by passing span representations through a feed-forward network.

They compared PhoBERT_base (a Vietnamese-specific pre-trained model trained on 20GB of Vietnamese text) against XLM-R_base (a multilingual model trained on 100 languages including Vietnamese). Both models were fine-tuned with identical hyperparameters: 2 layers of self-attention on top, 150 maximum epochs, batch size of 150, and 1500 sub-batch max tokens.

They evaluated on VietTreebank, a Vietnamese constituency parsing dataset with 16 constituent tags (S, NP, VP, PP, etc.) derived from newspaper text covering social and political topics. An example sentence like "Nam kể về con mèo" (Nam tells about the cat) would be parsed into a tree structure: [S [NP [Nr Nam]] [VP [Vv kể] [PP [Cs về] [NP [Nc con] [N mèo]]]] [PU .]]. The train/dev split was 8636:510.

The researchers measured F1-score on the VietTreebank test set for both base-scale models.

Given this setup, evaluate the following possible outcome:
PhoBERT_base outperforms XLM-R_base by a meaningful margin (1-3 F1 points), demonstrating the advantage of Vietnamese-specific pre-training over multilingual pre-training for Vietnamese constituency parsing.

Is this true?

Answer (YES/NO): YES